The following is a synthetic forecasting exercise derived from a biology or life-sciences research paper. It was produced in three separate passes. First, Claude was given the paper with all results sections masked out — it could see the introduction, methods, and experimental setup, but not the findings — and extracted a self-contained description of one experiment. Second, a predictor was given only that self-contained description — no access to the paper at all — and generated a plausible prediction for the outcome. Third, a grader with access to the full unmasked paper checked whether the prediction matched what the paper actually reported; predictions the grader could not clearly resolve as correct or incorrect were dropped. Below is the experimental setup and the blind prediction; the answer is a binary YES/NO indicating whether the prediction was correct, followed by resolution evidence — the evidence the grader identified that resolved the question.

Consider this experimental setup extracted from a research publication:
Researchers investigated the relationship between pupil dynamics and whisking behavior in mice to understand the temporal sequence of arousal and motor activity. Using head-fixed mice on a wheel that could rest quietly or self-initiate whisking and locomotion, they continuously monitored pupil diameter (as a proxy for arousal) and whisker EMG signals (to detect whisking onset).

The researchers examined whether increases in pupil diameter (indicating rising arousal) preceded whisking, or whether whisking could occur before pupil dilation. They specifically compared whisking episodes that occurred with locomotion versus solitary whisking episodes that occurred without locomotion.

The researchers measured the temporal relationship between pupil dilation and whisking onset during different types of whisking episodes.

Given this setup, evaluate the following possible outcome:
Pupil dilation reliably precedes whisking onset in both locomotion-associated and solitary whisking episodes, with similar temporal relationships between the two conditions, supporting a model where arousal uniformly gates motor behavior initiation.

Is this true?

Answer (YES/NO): NO